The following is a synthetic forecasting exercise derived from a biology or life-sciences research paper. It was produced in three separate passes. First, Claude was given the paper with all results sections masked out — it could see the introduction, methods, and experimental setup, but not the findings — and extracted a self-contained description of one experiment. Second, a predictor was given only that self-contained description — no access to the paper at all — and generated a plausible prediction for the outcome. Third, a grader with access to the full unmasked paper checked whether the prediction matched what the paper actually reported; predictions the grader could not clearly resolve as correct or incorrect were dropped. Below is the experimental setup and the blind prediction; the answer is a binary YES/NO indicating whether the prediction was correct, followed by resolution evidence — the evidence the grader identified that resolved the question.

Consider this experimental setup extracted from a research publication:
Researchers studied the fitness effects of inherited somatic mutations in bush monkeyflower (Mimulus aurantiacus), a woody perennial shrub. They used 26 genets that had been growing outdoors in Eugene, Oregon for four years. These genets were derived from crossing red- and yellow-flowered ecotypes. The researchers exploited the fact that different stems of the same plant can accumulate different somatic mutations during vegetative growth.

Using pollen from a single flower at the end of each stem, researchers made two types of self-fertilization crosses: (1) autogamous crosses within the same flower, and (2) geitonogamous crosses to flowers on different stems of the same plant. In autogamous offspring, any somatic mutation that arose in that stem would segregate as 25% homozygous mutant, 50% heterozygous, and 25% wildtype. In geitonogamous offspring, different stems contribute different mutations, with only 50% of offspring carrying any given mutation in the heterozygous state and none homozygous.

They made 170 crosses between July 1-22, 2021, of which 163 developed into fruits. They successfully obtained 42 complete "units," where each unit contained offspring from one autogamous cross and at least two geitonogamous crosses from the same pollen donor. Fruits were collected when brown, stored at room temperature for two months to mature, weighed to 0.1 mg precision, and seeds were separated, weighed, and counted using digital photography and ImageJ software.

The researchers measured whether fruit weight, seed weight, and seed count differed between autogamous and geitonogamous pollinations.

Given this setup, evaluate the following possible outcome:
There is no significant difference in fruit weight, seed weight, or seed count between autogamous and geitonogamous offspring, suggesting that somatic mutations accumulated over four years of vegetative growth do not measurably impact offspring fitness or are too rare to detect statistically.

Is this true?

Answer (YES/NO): NO